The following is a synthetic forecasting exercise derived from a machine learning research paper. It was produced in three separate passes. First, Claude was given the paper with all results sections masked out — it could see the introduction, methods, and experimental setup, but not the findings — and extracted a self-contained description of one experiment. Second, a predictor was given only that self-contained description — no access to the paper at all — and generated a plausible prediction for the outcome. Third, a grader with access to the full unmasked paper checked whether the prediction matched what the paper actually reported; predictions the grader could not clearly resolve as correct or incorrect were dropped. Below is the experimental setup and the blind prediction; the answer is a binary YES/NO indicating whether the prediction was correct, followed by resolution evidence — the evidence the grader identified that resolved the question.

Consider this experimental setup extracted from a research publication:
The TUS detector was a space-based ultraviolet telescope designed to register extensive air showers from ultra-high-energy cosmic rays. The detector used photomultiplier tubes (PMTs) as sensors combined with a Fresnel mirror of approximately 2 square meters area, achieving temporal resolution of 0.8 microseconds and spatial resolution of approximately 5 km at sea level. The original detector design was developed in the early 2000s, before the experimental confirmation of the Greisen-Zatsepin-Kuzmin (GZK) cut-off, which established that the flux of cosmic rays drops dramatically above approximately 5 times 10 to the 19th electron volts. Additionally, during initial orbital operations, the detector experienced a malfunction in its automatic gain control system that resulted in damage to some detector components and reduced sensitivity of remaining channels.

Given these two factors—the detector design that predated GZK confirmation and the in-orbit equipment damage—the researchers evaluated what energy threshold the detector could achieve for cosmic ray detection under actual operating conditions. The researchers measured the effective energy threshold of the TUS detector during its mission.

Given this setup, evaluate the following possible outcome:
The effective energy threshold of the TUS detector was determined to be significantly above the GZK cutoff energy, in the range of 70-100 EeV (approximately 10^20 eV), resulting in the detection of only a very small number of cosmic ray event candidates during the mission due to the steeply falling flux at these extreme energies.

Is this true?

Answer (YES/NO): NO